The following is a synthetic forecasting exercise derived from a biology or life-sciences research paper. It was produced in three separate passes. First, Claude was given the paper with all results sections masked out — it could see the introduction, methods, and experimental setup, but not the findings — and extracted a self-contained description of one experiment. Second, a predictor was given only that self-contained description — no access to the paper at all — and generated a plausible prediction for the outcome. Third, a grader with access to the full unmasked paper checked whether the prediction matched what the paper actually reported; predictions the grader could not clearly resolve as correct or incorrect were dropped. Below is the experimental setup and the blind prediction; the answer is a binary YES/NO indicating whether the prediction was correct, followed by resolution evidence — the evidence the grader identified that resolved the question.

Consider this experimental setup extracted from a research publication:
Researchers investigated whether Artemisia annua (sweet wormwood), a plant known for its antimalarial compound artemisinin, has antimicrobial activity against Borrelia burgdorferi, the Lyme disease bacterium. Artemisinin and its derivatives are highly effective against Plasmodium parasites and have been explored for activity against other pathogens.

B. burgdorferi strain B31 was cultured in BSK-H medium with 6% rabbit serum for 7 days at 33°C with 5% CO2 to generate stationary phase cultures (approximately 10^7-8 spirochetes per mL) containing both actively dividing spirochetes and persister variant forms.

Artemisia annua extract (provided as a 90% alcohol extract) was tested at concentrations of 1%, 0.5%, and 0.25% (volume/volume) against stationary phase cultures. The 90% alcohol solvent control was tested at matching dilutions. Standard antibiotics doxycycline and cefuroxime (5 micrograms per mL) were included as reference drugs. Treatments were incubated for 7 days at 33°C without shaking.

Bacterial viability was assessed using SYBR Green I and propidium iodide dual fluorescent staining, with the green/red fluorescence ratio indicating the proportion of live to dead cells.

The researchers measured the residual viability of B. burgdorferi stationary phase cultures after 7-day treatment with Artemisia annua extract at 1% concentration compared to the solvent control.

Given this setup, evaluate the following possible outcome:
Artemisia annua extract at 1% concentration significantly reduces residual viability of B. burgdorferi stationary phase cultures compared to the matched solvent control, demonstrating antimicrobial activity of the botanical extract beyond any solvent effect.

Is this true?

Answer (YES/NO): YES